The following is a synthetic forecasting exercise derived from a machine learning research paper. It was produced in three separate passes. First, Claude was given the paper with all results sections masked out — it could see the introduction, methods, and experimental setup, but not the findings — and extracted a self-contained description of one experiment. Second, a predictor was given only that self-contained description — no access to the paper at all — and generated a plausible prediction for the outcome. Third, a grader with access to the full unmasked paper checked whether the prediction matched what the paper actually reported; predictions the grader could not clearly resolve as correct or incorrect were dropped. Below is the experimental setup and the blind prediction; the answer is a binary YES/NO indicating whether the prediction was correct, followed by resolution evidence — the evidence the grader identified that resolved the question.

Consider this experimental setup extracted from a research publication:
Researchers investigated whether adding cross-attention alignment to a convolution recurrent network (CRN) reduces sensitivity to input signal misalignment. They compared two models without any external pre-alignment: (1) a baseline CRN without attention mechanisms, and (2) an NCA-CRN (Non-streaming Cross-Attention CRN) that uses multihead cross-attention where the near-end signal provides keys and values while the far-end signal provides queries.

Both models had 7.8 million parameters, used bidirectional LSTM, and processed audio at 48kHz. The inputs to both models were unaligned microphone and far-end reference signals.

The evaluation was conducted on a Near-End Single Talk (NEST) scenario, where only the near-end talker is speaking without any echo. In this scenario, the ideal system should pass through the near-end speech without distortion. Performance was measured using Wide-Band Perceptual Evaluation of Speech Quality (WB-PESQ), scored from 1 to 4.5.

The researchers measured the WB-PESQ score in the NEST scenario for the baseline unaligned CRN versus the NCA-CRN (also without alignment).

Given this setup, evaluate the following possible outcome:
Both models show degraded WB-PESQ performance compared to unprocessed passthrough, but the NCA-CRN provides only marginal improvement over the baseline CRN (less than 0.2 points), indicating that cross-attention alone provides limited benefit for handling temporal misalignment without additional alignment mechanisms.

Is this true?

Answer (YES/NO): NO